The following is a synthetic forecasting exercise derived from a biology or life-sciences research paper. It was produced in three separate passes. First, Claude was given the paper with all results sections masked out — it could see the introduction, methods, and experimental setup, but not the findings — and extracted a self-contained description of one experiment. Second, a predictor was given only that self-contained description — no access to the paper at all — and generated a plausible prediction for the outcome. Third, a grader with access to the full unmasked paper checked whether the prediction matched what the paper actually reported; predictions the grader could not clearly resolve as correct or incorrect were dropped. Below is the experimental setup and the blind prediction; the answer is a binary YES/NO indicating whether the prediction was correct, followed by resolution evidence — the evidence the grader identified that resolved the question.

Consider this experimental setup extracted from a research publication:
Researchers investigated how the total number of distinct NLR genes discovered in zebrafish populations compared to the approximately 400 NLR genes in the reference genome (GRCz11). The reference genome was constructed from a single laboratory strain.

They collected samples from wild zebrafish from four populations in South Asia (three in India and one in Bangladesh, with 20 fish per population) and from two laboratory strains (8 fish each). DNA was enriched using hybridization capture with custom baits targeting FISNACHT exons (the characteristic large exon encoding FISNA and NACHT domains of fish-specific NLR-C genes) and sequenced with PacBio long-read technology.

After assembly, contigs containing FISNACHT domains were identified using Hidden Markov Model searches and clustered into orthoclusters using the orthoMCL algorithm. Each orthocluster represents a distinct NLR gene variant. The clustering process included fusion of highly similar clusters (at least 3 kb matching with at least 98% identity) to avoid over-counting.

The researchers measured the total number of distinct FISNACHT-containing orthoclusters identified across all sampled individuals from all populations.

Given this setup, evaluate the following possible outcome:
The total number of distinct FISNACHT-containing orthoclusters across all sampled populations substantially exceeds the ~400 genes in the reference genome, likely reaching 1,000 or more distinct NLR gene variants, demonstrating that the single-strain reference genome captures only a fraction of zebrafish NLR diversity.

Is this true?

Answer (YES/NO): YES